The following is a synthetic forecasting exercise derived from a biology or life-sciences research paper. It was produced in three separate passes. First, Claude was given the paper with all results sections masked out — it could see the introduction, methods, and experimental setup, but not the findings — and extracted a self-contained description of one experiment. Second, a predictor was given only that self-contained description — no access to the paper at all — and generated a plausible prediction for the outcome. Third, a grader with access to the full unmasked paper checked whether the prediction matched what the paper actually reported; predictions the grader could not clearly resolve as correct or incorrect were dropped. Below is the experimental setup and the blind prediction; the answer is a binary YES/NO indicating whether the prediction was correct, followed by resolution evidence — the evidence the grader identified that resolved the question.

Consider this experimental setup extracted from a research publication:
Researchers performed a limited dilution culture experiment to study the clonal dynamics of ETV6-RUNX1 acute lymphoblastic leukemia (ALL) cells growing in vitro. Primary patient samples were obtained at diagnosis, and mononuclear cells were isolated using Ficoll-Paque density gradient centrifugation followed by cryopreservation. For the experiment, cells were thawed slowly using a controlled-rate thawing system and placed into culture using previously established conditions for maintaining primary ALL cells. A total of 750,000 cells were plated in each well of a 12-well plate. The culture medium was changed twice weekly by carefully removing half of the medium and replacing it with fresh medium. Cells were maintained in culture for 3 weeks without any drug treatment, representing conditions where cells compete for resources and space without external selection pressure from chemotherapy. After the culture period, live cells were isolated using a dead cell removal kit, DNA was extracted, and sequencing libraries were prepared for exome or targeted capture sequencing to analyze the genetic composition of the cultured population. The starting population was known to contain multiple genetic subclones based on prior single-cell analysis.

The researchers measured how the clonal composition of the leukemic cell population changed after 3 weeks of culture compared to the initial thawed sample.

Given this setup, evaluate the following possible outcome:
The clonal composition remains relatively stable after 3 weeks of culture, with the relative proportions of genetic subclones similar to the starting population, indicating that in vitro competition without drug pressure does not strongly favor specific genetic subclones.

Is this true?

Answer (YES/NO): NO